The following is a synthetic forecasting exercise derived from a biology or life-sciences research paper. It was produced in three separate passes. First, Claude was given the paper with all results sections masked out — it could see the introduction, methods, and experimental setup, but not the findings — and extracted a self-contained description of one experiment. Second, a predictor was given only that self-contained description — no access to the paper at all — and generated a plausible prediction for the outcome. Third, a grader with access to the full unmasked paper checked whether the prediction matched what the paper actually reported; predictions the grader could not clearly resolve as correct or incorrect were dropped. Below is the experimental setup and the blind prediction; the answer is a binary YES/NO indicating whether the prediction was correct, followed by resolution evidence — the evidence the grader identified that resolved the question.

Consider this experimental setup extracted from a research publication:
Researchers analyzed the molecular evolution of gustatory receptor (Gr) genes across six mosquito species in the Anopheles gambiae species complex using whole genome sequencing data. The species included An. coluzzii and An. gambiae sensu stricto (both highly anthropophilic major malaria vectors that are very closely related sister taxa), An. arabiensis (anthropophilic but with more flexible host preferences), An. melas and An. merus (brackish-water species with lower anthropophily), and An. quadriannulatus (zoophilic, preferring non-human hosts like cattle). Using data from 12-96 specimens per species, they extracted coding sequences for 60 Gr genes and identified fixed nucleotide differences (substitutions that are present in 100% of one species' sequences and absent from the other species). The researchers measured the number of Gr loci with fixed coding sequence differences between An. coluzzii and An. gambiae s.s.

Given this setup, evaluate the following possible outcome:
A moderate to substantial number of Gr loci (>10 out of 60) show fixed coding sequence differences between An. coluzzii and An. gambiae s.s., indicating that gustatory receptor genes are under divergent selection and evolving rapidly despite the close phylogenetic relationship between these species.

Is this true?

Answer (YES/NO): NO